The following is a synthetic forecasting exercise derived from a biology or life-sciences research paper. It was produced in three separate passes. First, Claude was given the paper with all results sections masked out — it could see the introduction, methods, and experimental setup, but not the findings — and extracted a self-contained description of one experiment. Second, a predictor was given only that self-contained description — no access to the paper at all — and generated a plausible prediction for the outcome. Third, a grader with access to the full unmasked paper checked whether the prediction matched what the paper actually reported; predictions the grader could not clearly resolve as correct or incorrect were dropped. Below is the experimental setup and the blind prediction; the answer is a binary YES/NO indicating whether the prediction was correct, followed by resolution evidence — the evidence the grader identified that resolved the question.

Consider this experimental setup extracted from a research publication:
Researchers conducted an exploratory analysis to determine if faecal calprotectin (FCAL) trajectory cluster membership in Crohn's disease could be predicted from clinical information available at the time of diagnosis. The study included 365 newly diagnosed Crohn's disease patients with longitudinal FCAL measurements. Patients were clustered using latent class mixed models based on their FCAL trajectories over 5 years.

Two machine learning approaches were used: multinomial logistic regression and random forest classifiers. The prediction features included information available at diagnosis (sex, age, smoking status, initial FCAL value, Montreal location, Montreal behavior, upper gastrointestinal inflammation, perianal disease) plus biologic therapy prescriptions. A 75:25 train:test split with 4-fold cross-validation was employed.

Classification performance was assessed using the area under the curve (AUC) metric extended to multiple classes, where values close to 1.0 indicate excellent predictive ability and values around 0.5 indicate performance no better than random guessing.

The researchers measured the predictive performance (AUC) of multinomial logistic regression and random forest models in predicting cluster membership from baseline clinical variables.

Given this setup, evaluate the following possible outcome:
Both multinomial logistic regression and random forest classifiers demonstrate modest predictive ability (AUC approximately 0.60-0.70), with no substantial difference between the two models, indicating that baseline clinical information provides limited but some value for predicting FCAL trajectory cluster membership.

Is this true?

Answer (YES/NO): YES